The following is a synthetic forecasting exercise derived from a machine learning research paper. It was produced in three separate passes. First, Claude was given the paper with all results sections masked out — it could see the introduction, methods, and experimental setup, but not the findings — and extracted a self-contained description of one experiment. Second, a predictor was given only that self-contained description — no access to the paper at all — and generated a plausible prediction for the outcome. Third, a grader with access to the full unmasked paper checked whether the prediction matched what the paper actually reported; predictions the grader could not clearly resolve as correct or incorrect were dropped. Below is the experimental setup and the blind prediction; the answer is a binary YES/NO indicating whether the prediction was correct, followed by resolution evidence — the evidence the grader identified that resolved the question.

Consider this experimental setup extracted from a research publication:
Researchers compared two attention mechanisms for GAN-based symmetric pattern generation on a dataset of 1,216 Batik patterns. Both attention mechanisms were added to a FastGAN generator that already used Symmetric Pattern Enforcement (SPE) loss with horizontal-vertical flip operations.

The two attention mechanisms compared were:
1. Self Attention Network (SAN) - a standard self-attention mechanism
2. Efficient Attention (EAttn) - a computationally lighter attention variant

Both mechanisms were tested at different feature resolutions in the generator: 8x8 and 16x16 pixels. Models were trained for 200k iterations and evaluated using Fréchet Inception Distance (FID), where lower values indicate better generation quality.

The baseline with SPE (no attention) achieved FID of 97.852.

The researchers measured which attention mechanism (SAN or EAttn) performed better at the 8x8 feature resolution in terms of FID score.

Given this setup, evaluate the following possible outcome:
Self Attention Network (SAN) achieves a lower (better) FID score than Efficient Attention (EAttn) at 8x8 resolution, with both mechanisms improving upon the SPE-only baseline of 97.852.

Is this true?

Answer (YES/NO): NO